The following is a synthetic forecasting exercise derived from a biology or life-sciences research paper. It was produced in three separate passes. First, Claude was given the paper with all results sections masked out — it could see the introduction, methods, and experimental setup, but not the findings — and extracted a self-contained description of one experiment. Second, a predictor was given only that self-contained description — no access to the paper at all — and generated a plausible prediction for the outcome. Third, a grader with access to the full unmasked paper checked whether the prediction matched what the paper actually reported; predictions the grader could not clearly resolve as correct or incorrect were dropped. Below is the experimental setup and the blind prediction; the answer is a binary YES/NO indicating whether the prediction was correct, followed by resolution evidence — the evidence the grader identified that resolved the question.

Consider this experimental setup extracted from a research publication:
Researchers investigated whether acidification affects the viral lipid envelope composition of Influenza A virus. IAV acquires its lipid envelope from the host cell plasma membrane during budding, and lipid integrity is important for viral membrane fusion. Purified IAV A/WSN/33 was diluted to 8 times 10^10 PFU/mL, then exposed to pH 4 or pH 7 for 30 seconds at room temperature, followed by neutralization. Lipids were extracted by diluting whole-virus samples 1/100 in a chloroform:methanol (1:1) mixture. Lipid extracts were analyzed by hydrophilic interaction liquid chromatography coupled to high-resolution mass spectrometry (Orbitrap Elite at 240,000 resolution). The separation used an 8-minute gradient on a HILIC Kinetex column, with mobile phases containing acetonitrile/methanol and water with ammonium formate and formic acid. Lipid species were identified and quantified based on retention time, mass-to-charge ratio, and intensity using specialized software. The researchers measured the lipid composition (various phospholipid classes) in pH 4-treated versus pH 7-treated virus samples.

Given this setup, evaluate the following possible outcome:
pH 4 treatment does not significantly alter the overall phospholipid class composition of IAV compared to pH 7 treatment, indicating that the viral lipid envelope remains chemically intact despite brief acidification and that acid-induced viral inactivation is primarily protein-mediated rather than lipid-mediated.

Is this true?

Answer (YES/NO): YES